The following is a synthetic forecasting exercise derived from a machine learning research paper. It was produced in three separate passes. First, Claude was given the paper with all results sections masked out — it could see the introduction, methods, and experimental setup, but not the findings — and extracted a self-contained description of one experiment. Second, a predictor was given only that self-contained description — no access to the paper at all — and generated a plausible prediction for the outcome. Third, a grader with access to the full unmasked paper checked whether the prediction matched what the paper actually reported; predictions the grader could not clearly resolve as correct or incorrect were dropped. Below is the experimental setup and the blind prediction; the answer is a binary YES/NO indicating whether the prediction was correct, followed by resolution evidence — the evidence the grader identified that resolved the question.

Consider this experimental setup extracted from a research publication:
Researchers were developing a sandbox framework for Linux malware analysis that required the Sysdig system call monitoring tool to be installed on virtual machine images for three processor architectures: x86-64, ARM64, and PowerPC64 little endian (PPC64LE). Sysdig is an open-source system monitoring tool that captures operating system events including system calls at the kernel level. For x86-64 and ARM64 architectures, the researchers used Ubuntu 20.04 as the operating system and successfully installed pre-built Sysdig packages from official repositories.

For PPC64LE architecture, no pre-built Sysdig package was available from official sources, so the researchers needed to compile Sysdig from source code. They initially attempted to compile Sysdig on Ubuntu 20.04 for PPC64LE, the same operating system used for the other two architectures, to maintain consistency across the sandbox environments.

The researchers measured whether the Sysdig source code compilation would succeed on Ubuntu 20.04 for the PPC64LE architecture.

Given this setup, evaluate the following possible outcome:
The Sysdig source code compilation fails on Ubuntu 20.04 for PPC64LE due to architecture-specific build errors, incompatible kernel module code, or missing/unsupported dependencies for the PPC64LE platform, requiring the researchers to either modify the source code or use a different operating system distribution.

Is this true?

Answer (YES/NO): YES